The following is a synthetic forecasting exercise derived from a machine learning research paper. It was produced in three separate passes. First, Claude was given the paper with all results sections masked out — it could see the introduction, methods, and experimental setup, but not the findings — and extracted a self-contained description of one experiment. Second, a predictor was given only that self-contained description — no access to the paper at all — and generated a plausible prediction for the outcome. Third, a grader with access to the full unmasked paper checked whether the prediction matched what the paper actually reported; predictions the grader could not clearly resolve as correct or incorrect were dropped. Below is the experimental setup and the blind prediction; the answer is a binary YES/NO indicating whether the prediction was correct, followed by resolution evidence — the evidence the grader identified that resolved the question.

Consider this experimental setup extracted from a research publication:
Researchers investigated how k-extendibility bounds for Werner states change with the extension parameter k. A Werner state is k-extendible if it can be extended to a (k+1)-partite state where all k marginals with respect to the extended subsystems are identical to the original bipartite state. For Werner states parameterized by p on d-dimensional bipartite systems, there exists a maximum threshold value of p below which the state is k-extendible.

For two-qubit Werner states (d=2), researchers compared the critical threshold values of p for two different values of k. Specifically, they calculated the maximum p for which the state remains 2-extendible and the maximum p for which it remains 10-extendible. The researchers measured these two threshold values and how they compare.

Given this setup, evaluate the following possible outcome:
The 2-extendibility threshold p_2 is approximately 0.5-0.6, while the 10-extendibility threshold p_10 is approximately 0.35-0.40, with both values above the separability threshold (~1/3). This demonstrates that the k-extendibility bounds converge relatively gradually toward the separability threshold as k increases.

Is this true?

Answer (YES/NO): NO